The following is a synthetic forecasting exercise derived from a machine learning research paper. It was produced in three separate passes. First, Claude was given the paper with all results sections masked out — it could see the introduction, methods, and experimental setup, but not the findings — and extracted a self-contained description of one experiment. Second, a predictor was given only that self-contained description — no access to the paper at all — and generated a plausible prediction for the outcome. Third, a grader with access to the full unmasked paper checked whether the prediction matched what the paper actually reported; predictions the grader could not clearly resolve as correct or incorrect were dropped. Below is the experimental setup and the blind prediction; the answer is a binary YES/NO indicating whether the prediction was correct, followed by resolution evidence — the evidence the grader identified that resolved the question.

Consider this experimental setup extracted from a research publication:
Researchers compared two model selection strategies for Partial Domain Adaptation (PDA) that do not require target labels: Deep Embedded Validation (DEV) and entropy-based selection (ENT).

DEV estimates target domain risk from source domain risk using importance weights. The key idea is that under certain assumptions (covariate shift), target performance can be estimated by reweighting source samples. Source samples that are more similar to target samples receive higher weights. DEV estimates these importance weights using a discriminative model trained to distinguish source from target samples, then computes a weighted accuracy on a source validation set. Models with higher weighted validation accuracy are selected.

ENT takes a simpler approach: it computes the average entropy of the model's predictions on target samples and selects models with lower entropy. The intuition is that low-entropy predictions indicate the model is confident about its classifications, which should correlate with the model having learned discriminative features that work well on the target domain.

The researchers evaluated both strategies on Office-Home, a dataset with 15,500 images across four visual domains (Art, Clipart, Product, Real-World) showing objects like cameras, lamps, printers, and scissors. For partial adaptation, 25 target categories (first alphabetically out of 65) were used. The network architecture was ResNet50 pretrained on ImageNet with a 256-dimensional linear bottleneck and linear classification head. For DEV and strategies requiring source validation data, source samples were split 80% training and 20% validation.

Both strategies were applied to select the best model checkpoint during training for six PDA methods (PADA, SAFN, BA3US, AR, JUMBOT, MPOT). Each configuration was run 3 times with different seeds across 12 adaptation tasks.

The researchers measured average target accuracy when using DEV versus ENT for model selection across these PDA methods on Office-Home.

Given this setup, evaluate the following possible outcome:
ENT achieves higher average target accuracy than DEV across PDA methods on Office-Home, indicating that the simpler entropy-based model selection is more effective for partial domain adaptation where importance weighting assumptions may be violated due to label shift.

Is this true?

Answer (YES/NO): YES